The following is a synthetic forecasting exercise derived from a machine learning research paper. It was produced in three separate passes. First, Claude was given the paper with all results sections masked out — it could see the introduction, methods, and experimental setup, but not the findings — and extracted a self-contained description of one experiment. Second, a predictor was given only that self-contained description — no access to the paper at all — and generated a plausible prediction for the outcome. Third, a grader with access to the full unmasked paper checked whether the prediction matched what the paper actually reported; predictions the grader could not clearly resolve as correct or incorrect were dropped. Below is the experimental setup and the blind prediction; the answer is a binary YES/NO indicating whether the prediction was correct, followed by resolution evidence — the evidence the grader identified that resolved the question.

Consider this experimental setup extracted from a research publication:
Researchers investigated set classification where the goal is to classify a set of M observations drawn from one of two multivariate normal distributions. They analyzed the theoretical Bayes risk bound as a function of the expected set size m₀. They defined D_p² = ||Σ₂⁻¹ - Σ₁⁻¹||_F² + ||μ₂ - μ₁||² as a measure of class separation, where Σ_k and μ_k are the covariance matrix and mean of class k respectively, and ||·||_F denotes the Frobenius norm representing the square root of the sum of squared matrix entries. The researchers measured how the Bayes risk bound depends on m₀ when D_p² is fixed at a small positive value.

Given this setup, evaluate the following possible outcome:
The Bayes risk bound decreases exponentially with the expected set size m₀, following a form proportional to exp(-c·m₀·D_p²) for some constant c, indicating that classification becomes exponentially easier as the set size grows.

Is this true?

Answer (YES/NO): YES